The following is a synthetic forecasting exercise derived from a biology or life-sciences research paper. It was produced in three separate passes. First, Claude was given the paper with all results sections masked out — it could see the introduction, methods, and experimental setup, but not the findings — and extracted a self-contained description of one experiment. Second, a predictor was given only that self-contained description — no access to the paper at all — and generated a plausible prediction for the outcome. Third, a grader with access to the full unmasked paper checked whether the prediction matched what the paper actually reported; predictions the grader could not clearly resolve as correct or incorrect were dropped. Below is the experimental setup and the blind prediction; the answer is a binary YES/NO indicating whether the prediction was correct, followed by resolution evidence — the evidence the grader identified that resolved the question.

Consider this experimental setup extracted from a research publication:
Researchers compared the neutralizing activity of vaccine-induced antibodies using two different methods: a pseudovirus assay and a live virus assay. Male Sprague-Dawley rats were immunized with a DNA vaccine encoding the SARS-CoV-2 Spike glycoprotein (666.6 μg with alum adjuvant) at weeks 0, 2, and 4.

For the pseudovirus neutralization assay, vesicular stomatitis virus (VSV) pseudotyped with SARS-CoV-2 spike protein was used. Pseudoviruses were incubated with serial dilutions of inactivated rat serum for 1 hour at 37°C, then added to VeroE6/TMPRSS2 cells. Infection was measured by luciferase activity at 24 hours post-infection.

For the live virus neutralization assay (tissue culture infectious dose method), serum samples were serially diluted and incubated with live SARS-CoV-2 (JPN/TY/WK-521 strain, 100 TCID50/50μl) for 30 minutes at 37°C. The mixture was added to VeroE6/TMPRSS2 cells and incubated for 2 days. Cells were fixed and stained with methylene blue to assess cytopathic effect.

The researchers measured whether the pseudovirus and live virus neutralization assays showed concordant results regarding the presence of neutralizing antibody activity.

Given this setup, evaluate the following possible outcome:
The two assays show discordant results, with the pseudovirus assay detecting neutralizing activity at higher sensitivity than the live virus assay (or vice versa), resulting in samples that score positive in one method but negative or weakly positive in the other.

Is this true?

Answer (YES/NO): NO